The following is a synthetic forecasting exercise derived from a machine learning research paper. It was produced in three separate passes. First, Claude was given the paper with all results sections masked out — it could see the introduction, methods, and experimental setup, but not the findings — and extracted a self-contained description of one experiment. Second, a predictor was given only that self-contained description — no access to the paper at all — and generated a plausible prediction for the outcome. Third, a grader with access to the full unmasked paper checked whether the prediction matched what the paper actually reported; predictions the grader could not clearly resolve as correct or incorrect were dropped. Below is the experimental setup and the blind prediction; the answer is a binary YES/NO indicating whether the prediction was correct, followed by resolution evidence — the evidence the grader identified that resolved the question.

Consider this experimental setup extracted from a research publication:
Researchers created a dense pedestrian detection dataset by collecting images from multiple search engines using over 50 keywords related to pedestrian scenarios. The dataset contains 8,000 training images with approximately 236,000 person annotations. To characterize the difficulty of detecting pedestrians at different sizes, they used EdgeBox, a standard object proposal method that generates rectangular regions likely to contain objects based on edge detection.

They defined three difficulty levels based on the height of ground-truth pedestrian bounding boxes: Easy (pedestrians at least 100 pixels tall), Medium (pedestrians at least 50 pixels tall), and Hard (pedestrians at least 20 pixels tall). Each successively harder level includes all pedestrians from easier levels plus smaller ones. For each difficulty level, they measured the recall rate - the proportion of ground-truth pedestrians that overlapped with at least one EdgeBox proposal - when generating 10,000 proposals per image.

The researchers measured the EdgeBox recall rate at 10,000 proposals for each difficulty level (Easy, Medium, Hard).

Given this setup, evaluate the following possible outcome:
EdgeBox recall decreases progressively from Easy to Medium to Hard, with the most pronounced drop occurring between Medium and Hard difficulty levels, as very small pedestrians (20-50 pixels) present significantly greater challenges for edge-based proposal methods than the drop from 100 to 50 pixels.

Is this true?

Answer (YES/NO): YES